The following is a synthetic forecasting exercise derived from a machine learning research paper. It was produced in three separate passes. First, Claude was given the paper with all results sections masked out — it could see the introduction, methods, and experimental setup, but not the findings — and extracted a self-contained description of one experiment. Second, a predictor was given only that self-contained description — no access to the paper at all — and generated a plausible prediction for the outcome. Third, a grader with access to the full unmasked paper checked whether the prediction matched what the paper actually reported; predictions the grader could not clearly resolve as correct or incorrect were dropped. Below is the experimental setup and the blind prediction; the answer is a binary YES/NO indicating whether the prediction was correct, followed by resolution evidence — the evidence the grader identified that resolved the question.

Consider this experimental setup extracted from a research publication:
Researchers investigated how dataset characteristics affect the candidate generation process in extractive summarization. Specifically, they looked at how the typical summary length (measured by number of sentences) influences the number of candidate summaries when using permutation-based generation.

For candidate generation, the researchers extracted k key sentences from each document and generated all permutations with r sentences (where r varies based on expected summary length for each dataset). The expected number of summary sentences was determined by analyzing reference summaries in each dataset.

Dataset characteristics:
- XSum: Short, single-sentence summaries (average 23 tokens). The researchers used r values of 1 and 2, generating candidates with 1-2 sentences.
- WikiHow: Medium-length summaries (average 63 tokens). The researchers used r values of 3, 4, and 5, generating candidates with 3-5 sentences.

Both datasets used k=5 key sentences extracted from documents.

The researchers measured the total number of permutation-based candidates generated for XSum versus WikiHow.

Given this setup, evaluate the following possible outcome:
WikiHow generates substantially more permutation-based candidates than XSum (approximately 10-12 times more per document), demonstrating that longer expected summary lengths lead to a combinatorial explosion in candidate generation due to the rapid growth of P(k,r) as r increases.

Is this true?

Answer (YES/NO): YES